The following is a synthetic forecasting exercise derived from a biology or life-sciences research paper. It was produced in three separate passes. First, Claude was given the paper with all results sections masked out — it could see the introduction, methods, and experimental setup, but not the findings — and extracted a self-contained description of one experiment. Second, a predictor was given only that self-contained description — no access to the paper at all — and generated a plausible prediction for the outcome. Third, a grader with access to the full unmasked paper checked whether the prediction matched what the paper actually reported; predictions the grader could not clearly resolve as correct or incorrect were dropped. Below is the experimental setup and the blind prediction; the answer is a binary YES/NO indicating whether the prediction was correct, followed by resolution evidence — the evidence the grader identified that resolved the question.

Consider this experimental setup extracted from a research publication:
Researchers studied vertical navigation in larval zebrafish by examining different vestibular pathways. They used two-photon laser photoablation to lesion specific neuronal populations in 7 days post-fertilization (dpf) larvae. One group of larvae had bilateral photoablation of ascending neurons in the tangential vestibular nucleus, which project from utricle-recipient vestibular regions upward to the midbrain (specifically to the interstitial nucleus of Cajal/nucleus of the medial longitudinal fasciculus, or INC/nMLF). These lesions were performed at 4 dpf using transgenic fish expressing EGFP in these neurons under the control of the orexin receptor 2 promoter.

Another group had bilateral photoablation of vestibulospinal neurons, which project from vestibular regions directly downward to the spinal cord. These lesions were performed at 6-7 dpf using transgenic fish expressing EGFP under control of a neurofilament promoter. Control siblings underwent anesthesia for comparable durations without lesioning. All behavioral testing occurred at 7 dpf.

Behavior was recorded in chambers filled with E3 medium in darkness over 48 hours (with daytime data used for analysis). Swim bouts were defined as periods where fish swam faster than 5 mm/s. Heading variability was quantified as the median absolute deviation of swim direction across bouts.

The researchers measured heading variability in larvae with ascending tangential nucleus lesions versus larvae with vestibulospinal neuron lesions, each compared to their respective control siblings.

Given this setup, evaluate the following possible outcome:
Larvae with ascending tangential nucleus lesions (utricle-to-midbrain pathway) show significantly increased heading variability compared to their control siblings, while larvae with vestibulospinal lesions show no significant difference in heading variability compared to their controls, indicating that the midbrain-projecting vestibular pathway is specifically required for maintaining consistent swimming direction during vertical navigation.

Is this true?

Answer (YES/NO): NO